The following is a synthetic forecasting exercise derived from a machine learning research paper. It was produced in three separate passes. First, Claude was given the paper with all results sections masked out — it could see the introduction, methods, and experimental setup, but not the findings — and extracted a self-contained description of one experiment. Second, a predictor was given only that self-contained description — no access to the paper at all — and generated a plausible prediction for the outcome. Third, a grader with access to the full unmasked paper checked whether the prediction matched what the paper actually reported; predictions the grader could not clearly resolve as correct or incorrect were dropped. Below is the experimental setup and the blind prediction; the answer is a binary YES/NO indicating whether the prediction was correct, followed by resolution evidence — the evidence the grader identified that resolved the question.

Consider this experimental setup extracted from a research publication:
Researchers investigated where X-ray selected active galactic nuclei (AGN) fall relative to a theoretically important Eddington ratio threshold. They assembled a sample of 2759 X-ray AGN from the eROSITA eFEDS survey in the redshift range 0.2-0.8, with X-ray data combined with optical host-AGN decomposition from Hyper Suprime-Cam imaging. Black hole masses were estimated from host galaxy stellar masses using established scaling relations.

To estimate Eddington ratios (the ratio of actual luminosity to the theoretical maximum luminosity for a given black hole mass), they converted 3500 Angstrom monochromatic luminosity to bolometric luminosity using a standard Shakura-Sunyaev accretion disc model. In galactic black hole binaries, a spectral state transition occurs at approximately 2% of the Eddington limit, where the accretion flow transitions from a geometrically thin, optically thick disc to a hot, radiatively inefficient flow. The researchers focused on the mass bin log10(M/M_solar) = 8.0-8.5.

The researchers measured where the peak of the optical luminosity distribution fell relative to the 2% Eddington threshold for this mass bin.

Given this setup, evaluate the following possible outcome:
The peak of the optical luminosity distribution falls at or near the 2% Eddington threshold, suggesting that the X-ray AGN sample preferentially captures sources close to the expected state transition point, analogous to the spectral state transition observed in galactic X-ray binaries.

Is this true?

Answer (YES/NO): NO